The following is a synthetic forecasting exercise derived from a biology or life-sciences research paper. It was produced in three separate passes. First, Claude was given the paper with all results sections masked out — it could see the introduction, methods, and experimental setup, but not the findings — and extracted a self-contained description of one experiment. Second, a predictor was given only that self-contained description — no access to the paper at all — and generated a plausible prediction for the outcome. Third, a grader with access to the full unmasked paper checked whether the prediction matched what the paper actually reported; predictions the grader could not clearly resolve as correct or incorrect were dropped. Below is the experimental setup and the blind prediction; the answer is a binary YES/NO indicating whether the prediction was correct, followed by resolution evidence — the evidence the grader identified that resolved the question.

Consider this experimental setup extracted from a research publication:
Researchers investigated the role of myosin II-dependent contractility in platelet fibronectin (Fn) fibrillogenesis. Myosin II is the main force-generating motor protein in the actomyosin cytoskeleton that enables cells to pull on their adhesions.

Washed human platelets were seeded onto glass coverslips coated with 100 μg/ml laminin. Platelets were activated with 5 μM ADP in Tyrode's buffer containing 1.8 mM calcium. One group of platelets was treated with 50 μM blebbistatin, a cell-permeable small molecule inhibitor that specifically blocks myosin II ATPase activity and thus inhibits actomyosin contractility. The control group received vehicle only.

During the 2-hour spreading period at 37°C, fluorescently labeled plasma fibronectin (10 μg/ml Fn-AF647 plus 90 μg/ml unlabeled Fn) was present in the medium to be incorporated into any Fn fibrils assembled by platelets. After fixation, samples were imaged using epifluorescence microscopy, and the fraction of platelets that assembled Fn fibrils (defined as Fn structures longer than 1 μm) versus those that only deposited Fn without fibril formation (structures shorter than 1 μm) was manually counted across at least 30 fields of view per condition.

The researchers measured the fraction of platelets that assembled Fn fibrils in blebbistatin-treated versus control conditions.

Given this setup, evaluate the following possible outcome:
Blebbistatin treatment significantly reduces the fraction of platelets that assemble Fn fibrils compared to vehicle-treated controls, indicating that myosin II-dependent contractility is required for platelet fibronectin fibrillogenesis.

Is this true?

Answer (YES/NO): YES